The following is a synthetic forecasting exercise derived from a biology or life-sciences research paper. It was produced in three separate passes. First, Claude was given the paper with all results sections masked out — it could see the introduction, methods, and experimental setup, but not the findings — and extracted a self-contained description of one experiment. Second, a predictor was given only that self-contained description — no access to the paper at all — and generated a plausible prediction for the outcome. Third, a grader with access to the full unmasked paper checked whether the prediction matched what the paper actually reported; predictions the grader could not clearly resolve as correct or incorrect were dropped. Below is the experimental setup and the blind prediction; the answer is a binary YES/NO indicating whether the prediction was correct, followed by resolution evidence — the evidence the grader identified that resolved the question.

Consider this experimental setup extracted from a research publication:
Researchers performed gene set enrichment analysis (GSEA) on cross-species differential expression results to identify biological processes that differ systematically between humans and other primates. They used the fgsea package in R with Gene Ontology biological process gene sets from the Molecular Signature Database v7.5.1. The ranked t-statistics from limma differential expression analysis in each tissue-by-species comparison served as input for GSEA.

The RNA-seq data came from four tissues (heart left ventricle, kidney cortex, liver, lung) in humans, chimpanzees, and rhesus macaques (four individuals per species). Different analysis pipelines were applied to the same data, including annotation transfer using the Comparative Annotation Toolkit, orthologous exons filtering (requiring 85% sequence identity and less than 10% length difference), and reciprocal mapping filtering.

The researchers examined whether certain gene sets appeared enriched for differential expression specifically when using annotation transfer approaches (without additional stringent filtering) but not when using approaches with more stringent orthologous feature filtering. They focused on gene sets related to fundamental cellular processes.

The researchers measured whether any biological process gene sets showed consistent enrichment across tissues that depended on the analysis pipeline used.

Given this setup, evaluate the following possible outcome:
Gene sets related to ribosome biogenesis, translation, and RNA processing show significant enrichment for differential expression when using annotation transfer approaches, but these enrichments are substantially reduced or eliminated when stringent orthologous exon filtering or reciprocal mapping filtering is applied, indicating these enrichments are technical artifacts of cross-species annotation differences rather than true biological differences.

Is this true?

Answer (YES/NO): NO